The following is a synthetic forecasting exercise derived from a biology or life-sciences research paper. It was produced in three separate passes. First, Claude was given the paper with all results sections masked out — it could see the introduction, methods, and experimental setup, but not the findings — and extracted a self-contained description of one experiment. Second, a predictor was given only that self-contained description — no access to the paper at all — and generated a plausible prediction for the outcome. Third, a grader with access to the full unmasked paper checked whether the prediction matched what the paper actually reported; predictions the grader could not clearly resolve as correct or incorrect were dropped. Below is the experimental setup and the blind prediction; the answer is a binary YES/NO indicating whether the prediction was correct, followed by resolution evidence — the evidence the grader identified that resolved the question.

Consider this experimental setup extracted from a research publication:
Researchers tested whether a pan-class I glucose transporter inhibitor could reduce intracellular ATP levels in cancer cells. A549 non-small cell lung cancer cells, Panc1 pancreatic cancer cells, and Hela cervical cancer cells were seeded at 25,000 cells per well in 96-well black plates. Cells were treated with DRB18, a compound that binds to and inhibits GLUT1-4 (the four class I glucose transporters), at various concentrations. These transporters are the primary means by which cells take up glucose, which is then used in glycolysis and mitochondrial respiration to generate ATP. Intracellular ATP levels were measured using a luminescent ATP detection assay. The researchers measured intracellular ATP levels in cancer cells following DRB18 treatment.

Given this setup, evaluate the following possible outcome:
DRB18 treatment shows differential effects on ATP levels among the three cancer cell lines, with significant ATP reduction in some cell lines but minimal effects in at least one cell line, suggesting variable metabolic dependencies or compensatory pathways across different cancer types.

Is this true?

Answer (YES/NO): NO